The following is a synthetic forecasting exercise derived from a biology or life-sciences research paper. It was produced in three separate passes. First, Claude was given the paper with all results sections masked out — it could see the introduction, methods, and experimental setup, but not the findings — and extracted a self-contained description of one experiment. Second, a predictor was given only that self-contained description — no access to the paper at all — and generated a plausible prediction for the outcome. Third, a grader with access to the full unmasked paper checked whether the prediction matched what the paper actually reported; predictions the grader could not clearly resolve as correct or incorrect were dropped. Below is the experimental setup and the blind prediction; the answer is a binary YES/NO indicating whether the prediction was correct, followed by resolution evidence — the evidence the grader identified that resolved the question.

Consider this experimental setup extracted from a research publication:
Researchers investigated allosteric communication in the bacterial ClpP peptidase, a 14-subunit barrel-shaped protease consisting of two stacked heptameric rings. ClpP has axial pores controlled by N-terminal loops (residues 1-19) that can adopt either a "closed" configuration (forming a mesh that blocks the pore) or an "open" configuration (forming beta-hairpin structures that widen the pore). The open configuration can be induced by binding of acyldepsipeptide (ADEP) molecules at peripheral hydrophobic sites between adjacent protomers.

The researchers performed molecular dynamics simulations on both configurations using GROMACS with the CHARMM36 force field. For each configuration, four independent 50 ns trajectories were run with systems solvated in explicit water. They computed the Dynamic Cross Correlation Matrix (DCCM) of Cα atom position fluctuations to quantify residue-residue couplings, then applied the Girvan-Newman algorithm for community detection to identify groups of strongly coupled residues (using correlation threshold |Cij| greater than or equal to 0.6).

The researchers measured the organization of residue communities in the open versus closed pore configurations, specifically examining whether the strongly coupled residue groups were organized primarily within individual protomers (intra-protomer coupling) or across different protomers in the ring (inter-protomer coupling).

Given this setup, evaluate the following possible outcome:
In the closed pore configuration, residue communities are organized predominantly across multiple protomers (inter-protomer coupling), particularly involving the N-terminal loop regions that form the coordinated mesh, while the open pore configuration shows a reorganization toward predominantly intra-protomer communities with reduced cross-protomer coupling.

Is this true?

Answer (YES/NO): NO